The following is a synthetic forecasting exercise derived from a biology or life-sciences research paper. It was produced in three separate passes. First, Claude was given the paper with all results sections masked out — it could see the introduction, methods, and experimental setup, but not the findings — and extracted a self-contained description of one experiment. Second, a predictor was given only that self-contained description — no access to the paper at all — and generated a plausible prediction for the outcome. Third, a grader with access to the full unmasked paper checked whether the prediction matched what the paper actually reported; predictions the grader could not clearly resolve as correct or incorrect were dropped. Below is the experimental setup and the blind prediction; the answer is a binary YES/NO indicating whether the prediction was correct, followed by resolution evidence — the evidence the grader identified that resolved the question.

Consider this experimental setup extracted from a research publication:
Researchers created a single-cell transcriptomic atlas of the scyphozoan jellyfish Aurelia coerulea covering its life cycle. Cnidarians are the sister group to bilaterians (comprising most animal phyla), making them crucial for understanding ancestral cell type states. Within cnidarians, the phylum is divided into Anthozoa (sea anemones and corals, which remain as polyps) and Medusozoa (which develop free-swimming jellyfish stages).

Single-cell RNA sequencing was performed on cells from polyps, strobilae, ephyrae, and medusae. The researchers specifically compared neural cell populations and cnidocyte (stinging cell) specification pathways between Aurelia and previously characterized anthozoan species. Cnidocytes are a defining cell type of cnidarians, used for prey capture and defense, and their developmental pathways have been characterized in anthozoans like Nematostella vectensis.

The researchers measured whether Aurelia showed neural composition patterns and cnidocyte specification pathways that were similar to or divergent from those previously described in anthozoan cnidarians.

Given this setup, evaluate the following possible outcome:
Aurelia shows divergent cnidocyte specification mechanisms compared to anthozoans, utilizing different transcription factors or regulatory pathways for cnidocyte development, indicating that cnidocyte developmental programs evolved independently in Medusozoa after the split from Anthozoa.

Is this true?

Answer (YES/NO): NO